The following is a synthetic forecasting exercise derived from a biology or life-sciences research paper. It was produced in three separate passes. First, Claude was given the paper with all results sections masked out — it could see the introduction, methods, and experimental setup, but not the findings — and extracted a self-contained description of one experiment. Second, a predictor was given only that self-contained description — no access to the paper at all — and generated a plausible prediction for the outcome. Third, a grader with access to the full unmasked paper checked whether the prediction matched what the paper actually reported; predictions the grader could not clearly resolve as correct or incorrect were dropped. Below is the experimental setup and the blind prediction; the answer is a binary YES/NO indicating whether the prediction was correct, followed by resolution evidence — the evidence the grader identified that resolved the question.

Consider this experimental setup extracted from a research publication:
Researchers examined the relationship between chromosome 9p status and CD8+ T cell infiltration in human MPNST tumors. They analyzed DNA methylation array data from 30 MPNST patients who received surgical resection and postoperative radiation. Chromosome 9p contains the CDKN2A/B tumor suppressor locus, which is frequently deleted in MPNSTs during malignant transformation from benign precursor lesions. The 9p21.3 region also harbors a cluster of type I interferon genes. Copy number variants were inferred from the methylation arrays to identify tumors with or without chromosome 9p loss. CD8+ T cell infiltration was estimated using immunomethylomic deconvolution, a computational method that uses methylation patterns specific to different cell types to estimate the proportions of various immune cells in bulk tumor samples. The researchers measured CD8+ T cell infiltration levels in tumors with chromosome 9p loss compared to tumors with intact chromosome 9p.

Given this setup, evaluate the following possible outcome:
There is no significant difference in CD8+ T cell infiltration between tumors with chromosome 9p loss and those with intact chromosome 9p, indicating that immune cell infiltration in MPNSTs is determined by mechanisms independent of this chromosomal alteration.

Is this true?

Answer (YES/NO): NO